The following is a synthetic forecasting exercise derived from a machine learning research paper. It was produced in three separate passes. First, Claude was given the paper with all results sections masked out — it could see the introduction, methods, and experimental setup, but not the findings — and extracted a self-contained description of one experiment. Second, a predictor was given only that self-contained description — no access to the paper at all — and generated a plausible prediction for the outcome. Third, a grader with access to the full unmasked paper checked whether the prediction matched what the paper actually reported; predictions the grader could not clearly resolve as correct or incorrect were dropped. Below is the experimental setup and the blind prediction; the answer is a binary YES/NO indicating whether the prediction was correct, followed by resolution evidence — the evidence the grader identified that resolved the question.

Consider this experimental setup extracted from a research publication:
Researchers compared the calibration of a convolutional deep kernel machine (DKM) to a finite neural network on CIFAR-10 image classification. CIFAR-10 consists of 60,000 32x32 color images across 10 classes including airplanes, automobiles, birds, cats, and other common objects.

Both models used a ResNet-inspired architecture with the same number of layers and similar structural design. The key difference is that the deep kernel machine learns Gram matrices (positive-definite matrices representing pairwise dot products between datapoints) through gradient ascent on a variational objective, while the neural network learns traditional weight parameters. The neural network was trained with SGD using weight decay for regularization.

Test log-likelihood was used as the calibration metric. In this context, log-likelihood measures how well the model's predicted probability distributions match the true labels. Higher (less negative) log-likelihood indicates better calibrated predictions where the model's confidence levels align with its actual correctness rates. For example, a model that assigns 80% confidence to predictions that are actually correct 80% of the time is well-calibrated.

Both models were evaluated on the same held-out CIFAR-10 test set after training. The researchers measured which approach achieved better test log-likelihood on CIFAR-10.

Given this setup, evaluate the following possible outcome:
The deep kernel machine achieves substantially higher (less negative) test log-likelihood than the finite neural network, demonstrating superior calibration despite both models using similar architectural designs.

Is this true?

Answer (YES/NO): NO